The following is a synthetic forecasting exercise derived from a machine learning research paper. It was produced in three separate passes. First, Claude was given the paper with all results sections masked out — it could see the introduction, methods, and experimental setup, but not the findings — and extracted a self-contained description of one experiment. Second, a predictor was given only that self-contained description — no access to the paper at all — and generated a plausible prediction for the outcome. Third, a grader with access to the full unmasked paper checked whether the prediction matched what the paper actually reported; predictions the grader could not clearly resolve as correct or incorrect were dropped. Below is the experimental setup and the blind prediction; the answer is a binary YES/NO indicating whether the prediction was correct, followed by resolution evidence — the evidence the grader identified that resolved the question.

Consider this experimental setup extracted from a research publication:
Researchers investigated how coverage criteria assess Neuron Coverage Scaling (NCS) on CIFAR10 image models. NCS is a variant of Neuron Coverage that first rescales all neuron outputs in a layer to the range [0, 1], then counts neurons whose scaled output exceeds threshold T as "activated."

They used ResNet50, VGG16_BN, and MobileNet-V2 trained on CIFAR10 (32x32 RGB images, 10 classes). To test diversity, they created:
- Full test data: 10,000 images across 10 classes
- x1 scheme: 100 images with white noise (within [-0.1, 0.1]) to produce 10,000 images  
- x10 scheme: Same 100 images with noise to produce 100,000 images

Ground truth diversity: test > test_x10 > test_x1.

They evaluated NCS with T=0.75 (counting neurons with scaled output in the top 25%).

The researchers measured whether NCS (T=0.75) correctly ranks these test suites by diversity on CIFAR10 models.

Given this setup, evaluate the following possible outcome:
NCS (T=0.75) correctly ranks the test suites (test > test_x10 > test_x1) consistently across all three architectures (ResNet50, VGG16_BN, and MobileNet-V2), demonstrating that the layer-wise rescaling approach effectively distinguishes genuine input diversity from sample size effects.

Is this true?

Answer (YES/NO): NO